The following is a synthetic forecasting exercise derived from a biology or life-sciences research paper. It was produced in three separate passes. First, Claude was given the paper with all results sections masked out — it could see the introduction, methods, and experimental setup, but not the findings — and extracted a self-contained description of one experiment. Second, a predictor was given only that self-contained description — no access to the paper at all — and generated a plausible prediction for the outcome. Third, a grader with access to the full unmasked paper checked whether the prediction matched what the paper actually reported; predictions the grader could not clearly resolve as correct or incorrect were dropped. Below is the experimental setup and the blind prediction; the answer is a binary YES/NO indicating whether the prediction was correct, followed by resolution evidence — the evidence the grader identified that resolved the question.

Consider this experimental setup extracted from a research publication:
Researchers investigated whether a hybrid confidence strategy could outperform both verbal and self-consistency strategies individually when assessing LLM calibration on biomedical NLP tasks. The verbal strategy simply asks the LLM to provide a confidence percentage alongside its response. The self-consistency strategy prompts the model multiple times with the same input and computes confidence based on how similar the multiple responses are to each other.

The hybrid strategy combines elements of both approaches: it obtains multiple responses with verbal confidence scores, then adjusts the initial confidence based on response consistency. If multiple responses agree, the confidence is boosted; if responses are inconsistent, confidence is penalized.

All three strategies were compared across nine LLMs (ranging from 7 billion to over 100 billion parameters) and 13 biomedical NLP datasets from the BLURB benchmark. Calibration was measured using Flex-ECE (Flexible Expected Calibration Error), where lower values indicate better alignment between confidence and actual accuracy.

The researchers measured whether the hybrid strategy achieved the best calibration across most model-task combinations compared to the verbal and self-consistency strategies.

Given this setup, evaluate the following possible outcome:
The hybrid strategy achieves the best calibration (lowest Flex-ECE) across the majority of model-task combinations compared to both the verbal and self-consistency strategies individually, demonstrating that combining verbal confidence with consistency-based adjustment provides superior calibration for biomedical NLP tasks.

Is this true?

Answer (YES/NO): NO